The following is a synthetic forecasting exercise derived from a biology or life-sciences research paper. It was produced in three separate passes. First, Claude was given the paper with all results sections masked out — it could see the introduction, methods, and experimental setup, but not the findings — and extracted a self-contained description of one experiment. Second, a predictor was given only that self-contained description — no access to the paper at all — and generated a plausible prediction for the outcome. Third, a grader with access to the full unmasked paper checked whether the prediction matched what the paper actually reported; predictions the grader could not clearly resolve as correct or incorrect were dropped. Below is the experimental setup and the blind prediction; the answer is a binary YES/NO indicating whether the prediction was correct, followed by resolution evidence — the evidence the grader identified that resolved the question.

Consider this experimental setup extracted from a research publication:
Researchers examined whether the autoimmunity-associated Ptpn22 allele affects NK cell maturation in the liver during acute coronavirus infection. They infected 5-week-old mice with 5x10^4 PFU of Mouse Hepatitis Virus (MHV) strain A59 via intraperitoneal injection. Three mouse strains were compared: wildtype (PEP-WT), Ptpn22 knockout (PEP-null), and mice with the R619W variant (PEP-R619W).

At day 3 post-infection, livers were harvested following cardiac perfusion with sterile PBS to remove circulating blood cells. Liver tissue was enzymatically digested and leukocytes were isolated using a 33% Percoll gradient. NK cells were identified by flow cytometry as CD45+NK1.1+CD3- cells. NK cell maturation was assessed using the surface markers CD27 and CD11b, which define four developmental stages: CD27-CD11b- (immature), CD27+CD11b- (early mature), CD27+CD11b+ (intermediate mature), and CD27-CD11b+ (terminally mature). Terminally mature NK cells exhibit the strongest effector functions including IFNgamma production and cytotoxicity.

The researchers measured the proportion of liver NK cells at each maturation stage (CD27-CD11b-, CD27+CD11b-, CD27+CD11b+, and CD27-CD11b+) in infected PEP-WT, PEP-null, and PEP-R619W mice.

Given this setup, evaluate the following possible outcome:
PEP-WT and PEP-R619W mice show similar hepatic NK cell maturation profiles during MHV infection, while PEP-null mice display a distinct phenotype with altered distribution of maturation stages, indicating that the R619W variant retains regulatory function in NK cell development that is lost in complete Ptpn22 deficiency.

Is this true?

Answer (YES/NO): NO